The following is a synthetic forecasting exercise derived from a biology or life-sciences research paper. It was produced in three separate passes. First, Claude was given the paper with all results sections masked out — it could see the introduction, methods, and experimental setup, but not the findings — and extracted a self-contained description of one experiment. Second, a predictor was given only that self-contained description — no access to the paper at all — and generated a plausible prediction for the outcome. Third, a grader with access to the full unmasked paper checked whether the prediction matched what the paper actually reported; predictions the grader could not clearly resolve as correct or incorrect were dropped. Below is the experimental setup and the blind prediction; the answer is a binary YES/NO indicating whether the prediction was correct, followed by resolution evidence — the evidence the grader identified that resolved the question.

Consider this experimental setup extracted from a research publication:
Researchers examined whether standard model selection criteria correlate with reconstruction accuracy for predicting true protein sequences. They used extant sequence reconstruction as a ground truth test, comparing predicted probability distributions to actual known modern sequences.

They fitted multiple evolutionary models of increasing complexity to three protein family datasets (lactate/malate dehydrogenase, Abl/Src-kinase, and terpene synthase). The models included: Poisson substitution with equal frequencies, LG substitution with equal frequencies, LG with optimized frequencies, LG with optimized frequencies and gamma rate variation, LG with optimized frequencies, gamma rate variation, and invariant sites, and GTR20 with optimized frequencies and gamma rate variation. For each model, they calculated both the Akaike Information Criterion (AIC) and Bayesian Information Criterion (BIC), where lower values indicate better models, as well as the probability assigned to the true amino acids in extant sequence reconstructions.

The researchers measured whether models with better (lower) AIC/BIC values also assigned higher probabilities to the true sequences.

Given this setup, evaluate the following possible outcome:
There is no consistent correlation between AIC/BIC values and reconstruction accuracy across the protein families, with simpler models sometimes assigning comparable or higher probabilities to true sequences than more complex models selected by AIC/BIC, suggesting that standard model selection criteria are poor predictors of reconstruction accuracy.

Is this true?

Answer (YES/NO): NO